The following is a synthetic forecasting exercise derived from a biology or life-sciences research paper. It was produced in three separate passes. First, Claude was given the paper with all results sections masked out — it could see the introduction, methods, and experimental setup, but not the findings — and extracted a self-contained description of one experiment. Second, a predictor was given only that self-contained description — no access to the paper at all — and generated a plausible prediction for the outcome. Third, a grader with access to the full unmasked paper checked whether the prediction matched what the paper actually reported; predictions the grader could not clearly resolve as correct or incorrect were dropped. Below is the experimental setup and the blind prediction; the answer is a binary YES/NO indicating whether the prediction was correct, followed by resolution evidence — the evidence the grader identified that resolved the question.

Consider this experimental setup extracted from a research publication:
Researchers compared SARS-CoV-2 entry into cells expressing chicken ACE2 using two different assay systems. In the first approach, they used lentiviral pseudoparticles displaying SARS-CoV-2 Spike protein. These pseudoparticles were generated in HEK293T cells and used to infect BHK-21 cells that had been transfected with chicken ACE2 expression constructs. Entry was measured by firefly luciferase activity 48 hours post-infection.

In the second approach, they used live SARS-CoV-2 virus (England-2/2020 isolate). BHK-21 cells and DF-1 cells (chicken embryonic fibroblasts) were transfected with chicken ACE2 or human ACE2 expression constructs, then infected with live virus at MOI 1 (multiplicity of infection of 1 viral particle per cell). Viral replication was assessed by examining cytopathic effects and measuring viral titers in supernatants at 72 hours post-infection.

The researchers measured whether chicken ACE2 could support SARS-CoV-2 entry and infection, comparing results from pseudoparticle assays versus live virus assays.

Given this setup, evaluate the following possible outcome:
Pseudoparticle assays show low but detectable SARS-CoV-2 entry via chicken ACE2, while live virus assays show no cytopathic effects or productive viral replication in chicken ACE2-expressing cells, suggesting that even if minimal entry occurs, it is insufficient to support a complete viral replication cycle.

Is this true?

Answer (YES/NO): NO